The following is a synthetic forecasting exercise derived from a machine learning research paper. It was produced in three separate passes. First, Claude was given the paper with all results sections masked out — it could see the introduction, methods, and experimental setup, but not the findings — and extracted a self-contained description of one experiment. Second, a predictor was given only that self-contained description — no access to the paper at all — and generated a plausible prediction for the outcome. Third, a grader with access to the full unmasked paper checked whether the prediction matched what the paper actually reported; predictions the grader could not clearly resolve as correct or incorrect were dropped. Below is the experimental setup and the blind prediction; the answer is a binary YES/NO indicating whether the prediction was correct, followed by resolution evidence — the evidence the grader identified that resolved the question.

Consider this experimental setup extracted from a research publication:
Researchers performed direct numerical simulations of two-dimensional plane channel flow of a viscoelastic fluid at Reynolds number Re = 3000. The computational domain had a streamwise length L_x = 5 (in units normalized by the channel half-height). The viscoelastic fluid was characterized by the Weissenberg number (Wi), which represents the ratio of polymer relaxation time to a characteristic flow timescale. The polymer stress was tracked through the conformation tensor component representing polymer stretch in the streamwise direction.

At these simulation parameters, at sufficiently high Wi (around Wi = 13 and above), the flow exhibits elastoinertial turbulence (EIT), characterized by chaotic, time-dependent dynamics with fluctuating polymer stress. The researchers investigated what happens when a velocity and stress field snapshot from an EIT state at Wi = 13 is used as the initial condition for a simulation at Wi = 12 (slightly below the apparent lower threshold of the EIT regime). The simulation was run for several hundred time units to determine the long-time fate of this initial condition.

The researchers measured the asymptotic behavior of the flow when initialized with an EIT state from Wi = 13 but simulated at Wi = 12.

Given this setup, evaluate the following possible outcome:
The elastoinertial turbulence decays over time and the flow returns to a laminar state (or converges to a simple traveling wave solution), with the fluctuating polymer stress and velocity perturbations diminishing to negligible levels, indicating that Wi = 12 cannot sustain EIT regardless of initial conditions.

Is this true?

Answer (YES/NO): NO